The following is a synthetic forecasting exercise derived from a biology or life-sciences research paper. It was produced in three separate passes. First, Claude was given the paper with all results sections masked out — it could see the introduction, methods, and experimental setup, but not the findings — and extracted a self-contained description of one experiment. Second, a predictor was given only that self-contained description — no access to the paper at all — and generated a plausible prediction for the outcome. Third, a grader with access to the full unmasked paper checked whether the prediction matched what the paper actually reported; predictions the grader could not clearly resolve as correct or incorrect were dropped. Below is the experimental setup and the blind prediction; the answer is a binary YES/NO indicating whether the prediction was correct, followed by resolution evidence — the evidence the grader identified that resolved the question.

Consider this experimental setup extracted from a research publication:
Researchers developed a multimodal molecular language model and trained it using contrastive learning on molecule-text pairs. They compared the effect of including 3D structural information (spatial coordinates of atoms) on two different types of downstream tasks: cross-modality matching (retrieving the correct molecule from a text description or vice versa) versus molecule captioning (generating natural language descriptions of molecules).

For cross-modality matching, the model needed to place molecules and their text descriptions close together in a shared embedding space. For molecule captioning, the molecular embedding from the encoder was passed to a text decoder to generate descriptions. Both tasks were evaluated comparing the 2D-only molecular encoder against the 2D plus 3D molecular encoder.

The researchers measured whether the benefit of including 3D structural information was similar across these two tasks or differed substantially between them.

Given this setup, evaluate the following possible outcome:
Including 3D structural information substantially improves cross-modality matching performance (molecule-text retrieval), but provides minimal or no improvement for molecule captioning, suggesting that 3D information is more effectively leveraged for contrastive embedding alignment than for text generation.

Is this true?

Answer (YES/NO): YES